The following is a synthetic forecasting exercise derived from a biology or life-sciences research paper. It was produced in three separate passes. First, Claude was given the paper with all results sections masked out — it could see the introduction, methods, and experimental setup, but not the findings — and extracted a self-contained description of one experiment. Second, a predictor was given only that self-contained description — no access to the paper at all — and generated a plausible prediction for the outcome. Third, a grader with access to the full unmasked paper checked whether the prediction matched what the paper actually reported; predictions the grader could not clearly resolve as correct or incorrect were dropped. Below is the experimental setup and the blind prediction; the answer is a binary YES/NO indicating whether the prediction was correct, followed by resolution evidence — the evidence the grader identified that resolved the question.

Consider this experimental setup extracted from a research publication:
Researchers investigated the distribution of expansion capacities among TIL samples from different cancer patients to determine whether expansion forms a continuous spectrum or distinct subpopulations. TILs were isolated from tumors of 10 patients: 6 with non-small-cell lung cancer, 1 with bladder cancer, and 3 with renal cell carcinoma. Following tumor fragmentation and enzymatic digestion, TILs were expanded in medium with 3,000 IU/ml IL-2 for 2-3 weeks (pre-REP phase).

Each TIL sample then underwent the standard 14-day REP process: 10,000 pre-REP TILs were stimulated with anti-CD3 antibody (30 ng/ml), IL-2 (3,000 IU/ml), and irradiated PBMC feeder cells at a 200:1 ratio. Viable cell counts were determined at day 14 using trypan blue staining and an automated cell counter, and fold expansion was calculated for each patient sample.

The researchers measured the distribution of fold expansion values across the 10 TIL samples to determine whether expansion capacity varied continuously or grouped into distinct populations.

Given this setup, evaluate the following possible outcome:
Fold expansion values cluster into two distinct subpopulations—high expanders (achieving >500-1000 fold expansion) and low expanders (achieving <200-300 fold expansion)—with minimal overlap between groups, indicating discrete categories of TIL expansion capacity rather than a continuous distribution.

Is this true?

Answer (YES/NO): NO